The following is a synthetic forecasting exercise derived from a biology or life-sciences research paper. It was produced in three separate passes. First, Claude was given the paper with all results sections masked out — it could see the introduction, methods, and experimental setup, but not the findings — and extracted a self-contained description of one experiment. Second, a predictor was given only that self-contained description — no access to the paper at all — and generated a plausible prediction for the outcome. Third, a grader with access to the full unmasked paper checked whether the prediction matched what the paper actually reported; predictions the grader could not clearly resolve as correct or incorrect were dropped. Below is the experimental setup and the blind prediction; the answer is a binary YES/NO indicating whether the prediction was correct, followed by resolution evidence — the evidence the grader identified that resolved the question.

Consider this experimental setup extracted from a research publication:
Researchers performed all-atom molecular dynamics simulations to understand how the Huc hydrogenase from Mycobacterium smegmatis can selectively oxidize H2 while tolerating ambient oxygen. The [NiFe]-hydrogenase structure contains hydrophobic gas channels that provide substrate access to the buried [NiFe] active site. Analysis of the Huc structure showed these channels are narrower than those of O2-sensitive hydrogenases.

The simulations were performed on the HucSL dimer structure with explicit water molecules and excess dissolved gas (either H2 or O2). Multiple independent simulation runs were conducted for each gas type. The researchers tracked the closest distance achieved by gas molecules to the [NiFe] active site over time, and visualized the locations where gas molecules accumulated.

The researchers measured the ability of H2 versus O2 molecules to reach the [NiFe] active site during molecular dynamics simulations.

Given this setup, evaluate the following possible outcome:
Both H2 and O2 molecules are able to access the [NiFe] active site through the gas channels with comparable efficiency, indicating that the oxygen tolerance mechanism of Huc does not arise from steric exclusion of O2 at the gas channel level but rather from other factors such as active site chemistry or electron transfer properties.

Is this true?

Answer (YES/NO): NO